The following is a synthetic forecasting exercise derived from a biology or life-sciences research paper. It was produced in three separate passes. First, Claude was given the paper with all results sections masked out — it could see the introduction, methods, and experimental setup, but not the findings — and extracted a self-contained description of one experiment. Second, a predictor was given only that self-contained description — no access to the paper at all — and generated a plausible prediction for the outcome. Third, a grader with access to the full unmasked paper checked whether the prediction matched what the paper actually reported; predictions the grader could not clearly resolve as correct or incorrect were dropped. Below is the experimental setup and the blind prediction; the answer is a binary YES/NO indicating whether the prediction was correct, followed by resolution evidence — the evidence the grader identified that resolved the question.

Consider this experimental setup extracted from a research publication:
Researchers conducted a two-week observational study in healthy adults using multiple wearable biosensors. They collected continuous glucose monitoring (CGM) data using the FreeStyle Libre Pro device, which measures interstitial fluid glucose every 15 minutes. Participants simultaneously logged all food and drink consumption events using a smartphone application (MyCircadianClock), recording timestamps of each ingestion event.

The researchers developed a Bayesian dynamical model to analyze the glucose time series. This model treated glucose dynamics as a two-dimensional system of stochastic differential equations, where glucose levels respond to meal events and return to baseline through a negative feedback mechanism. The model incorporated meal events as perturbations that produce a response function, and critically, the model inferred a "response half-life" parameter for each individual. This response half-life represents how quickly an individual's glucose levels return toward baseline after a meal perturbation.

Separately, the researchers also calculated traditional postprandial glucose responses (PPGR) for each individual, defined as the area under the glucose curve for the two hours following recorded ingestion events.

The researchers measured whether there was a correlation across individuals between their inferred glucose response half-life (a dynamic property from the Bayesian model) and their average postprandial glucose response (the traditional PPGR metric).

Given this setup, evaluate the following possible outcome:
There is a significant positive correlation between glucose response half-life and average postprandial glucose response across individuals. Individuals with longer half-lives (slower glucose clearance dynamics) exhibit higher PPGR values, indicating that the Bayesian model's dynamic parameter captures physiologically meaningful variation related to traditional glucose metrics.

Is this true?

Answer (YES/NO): YES